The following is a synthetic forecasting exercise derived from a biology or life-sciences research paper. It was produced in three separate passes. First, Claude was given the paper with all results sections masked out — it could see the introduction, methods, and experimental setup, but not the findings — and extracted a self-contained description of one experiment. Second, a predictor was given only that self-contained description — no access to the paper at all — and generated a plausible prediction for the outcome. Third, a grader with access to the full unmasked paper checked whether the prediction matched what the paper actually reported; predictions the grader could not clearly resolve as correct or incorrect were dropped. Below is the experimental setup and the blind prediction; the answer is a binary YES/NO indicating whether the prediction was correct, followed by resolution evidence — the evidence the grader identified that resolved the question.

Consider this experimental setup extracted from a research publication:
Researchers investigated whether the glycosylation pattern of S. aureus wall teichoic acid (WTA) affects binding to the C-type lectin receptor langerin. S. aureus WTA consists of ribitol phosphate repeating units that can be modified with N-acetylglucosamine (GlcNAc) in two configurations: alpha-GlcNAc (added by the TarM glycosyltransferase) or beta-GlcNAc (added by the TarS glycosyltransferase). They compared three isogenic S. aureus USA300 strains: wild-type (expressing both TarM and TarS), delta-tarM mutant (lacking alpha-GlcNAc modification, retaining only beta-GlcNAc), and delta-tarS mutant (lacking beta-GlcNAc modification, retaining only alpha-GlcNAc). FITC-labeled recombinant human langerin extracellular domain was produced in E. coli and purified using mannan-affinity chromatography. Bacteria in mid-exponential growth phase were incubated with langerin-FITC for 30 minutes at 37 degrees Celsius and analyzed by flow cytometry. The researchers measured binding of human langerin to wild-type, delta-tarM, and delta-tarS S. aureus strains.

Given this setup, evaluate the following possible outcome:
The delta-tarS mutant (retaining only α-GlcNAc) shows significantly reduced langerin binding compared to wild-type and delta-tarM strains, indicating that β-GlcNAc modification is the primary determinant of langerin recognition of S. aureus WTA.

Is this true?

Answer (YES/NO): YES